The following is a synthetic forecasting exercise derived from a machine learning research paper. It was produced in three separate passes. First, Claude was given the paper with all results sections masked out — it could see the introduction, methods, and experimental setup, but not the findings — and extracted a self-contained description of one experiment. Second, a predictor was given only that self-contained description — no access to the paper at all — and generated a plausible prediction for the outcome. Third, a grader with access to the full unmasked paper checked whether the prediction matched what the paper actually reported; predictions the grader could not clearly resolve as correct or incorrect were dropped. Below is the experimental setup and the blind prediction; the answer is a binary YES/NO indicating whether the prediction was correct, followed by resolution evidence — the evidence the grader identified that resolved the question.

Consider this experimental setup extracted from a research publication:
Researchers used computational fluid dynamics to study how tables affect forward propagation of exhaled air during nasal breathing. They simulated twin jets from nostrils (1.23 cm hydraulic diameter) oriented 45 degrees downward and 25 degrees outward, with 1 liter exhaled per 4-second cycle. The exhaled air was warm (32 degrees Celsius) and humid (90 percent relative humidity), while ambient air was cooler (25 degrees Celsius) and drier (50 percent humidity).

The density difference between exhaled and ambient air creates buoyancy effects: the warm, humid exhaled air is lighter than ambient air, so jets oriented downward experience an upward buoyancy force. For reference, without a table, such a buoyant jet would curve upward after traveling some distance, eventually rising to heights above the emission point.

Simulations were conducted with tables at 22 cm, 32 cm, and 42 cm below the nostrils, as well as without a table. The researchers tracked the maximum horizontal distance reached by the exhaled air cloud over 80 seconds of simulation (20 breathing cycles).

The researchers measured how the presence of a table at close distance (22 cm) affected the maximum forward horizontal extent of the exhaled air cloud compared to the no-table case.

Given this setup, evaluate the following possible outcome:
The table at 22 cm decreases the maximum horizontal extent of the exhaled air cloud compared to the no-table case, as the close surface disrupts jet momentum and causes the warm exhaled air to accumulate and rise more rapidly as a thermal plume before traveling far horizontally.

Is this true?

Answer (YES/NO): YES